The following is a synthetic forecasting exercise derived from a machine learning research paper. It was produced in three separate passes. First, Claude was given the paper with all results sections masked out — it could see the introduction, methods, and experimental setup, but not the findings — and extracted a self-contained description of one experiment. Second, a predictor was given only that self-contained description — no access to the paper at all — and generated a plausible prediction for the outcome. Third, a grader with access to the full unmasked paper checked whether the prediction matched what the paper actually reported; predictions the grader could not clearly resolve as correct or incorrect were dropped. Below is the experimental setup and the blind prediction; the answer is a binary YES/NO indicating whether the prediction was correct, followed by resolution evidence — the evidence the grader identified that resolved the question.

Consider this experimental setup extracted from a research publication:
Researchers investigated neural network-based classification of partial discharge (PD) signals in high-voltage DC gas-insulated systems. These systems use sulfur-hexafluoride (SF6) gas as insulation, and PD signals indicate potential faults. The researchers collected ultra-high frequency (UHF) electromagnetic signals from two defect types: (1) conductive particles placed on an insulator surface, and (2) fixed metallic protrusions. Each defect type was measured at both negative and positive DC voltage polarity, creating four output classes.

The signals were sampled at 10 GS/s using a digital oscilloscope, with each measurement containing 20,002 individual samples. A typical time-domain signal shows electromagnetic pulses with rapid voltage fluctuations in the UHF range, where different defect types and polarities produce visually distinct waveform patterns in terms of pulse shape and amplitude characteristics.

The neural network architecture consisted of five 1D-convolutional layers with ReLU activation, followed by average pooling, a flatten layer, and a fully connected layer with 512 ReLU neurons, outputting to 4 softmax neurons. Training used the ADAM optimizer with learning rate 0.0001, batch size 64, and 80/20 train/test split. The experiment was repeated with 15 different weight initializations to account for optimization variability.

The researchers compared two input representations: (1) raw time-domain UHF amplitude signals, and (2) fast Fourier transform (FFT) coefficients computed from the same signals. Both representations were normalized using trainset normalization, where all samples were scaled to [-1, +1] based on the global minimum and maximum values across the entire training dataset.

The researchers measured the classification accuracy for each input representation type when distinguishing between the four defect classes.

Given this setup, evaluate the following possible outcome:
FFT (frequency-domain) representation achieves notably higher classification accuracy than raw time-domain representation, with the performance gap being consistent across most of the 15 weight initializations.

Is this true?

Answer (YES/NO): NO